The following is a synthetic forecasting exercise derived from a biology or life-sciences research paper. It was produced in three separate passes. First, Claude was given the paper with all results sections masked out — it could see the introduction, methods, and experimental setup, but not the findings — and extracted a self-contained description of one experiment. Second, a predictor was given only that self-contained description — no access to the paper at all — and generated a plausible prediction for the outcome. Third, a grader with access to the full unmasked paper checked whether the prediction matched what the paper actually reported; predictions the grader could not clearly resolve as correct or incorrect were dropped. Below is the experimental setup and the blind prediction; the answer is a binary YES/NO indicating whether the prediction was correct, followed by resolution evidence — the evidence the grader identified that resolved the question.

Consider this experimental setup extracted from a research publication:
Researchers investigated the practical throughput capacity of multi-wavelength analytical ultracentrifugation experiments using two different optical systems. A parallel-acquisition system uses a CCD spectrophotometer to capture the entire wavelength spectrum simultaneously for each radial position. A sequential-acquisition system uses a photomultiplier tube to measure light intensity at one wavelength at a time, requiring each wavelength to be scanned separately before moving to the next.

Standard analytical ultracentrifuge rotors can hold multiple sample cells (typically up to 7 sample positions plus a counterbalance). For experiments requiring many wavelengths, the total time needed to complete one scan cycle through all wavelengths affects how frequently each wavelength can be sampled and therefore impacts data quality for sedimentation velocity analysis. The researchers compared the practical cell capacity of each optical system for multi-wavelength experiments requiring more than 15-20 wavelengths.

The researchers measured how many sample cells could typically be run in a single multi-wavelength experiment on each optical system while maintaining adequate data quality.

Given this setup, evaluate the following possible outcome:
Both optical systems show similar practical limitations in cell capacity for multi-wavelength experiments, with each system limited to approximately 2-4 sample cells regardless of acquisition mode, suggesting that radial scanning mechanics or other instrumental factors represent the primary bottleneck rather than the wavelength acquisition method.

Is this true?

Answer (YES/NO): NO